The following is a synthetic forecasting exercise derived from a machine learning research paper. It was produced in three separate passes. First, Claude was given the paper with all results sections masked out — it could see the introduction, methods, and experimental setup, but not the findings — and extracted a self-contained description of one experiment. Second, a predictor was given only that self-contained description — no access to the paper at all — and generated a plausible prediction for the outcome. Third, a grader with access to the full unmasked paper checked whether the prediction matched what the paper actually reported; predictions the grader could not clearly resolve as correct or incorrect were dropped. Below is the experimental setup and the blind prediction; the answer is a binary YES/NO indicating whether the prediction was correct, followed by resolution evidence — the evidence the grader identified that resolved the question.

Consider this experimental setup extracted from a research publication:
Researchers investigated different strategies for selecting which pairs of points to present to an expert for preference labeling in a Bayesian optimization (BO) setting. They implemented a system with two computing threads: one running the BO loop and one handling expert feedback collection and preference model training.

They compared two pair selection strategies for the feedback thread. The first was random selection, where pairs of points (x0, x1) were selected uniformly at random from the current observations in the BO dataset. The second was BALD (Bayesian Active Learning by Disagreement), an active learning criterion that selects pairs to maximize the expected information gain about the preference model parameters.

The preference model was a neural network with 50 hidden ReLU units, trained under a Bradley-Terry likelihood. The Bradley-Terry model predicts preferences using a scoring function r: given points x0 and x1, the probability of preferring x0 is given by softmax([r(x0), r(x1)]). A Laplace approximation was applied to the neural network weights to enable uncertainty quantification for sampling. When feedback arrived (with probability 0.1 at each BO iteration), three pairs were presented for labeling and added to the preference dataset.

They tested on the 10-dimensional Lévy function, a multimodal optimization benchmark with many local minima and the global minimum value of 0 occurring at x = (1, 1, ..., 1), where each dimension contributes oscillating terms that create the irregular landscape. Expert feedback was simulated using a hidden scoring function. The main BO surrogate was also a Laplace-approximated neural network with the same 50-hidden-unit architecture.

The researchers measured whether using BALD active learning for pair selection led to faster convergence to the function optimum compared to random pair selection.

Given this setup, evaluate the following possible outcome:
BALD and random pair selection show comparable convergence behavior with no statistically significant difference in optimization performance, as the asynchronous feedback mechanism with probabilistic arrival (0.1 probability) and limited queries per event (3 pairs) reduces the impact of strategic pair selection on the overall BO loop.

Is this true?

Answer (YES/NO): NO